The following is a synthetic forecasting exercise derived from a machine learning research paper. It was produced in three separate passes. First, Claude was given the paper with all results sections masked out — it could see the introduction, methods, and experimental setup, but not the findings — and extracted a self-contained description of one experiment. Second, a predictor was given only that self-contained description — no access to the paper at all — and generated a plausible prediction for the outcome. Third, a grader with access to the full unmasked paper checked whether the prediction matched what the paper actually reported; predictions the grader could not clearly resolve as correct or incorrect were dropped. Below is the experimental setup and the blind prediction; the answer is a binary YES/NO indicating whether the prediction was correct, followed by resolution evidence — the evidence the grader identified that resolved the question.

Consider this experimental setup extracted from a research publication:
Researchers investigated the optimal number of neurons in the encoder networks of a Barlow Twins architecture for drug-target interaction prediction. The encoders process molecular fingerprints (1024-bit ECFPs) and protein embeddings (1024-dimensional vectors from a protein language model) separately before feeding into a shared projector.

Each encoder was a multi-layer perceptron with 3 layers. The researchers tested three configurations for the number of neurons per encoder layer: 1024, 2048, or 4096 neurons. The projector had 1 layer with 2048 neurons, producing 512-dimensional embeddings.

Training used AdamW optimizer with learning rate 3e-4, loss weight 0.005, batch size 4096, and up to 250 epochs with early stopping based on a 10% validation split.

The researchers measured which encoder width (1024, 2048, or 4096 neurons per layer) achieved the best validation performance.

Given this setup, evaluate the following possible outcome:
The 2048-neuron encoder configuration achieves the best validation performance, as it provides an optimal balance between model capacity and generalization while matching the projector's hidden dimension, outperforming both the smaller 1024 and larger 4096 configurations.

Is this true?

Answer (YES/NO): NO